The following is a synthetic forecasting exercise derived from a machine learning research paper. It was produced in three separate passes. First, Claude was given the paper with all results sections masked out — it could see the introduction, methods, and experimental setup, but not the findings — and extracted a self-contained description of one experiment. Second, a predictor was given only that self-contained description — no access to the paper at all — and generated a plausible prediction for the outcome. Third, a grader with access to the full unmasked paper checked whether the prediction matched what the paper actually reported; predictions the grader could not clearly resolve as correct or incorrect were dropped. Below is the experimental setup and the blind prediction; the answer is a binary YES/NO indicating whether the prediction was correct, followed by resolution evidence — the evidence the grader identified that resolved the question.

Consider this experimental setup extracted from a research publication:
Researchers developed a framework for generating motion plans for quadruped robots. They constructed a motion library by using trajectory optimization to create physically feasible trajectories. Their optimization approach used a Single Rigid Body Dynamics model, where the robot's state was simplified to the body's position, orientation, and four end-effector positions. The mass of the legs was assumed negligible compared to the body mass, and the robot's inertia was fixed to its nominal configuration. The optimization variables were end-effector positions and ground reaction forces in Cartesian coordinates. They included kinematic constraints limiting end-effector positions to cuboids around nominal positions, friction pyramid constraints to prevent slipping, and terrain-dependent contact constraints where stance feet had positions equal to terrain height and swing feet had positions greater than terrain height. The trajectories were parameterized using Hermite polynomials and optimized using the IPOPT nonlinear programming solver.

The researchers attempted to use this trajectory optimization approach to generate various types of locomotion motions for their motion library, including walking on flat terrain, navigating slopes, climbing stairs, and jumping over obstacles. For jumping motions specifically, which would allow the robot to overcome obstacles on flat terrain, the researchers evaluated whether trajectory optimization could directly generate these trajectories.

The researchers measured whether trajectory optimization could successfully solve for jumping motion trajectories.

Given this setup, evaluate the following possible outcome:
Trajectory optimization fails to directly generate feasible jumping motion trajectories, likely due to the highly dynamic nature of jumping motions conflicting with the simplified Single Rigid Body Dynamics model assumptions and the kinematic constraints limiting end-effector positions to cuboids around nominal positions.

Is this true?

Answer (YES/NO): NO